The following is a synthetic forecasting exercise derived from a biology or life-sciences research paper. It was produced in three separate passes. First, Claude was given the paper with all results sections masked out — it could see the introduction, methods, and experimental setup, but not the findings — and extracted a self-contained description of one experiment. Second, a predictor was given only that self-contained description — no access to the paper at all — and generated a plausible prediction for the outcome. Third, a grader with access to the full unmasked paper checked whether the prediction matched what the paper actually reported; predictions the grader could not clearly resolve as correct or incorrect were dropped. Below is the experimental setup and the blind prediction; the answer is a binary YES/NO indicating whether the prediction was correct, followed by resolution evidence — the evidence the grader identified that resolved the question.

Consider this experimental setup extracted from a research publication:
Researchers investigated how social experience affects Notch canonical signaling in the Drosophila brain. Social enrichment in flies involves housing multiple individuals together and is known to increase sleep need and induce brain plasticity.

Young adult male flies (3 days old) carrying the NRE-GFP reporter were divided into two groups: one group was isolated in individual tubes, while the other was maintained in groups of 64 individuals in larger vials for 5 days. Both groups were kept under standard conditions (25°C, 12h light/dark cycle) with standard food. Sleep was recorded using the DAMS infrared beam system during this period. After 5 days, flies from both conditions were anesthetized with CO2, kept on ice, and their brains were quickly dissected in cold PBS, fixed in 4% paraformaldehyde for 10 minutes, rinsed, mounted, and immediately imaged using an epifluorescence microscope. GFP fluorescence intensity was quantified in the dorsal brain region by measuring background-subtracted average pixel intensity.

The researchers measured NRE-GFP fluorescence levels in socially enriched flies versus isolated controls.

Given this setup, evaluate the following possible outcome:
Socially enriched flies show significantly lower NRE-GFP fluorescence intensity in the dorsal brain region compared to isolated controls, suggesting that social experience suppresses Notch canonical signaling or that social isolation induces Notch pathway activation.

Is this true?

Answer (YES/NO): NO